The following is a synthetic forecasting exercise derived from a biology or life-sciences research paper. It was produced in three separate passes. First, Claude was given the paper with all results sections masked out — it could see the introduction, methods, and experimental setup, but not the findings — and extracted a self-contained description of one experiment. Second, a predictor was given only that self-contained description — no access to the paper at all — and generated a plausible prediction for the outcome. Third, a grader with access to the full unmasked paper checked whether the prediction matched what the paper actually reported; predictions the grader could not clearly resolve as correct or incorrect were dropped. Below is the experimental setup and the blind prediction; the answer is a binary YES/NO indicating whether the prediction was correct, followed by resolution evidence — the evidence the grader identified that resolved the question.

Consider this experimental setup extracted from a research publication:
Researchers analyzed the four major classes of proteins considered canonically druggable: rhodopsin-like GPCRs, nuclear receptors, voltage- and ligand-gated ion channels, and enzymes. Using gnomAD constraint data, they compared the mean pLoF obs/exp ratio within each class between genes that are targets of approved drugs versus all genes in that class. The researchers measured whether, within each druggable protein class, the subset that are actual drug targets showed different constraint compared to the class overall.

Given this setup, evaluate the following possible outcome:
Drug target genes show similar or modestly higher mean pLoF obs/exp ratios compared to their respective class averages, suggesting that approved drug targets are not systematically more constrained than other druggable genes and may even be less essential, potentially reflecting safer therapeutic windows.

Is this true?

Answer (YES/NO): NO